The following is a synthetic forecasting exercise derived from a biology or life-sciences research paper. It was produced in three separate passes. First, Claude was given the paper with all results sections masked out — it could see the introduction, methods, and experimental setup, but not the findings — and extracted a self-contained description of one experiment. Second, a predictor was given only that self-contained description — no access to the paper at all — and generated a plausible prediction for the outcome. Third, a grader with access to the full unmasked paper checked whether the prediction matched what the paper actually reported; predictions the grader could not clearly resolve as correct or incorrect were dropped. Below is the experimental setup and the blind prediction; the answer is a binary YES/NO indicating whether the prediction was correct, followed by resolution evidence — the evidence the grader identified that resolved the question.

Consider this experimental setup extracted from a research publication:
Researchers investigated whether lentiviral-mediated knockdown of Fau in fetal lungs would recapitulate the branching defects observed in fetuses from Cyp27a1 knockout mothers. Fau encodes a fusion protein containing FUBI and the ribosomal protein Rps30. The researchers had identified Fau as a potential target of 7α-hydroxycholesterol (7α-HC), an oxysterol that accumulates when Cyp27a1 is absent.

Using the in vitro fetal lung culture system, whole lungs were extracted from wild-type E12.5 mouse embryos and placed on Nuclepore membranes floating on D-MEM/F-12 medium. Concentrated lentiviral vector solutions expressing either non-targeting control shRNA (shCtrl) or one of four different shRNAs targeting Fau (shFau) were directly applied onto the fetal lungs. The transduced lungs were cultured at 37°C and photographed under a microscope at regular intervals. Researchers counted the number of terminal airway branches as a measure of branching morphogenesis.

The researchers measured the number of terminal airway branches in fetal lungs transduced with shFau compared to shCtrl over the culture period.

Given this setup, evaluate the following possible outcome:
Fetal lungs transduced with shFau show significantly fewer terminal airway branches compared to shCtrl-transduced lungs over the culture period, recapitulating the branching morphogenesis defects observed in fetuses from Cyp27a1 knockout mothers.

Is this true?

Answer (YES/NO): YES